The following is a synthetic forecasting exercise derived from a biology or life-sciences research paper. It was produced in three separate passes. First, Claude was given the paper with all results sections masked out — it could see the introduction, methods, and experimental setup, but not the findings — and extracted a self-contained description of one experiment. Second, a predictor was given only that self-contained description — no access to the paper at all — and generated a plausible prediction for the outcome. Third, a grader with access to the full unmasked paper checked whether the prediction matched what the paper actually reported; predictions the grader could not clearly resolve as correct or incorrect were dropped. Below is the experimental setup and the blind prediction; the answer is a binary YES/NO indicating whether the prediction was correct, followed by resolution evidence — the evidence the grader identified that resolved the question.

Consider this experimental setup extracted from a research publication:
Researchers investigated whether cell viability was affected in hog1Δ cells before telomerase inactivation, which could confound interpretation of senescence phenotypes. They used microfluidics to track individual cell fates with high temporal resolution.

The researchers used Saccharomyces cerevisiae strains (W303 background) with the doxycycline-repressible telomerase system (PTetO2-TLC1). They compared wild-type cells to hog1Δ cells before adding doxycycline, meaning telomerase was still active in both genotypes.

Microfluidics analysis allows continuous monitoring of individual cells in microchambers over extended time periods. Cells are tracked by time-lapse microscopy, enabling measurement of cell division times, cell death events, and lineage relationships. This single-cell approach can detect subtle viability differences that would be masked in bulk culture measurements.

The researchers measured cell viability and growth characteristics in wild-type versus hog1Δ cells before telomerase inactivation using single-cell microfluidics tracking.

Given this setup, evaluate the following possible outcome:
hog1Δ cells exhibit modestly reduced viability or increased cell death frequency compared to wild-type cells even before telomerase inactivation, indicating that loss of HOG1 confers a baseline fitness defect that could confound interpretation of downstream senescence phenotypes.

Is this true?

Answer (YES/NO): YES